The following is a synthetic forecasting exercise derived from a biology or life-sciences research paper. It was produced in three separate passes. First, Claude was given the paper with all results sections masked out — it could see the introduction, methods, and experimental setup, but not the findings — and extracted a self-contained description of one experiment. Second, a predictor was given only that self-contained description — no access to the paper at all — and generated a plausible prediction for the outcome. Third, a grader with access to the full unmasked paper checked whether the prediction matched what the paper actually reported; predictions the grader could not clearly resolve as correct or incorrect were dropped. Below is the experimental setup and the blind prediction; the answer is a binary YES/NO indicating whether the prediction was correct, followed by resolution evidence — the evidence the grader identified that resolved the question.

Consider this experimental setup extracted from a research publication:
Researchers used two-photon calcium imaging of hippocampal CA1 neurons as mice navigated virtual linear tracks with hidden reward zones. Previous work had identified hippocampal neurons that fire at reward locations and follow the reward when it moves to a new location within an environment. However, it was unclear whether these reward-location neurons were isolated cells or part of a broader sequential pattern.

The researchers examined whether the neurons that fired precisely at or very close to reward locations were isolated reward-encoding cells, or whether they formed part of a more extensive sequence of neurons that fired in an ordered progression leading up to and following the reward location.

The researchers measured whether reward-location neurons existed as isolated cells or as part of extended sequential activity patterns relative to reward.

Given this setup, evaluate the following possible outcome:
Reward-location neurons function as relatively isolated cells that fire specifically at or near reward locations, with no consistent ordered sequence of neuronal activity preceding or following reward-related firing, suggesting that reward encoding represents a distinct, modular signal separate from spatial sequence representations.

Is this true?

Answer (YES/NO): NO